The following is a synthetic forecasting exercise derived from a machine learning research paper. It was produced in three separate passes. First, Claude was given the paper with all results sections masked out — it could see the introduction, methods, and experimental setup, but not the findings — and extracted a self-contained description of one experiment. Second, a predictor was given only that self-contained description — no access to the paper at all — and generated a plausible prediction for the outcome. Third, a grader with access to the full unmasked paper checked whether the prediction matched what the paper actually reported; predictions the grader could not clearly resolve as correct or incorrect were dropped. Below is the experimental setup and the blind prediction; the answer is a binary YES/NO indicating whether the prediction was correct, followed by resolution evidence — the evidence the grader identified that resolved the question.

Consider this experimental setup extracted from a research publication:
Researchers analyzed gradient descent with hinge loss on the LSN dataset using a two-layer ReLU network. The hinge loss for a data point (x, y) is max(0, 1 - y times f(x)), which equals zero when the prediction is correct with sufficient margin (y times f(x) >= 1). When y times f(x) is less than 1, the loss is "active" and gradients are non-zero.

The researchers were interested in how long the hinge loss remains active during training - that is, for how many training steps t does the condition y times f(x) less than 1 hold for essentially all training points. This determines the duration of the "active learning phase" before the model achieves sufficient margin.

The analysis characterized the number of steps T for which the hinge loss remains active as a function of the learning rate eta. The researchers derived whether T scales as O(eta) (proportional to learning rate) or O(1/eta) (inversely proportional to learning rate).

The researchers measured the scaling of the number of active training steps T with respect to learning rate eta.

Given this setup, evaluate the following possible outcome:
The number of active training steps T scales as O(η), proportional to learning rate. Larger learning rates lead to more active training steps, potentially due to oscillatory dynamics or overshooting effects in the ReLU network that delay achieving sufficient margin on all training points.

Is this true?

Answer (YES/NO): NO